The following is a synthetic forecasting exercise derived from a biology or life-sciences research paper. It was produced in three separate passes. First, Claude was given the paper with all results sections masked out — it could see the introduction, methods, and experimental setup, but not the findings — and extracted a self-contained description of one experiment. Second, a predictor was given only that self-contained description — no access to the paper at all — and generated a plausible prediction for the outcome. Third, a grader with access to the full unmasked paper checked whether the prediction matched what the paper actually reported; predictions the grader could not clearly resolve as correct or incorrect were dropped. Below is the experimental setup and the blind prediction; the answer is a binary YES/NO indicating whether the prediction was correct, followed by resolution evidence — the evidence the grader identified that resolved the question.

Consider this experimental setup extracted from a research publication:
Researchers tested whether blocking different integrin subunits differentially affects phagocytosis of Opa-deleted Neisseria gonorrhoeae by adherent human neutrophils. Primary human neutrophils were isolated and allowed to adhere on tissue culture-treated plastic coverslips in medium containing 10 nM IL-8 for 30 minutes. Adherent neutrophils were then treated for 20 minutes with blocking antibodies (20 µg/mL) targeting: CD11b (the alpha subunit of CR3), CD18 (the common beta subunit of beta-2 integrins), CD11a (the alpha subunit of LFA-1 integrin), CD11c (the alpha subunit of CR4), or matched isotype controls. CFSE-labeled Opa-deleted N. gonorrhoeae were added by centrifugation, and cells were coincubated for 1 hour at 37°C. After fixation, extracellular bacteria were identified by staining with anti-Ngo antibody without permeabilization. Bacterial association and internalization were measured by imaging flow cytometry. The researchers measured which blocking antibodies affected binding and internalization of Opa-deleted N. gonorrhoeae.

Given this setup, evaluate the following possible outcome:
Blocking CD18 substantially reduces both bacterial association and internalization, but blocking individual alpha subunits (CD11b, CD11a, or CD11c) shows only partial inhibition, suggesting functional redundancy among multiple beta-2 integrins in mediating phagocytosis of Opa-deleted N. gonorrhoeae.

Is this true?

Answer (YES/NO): NO